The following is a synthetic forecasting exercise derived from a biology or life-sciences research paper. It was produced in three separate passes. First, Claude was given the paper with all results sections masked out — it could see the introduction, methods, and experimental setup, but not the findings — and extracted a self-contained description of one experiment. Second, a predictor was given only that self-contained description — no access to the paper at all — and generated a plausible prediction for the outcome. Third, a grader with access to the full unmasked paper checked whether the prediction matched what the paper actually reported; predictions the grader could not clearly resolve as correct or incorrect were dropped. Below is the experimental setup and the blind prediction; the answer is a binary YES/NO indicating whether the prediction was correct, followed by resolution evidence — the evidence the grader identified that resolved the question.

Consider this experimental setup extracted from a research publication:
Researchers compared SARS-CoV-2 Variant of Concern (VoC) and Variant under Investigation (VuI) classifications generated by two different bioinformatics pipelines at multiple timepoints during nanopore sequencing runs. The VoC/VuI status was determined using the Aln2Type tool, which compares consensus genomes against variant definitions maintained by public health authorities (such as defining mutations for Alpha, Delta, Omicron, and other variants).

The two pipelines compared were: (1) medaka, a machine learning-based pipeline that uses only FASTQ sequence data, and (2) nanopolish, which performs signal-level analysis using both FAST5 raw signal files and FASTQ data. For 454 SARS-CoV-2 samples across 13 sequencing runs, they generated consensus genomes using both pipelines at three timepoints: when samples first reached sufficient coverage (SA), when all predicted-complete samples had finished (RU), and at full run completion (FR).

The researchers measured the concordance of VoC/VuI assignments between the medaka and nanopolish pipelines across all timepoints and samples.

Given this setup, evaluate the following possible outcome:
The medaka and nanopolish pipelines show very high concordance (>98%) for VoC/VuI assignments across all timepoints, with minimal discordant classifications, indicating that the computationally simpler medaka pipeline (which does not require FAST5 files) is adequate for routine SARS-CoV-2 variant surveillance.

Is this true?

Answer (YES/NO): YES